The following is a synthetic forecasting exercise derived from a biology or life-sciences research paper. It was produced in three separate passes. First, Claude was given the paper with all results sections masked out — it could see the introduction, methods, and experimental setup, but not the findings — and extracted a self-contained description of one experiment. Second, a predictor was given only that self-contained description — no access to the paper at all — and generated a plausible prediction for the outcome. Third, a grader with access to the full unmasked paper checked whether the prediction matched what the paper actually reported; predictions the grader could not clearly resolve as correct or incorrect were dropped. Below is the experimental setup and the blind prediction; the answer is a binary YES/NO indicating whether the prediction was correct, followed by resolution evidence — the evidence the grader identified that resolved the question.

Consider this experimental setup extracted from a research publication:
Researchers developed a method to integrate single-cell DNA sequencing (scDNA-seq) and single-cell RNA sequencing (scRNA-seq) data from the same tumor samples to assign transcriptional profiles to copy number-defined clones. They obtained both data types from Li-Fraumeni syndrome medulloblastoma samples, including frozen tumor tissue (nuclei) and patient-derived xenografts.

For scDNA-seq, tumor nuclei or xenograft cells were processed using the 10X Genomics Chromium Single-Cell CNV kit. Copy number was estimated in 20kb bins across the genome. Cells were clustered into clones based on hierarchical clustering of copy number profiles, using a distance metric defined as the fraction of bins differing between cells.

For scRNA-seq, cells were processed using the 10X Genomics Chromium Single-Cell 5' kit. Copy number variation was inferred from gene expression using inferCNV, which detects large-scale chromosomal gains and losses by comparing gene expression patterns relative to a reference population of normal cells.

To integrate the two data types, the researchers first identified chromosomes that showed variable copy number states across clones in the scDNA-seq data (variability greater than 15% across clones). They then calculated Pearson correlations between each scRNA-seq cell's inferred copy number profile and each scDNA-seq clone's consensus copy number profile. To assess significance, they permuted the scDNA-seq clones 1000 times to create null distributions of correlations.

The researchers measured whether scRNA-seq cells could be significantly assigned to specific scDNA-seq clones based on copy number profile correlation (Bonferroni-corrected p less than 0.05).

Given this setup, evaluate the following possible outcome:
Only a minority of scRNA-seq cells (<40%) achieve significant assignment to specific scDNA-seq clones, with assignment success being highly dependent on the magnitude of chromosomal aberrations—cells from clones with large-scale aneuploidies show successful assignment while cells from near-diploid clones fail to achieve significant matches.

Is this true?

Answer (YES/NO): NO